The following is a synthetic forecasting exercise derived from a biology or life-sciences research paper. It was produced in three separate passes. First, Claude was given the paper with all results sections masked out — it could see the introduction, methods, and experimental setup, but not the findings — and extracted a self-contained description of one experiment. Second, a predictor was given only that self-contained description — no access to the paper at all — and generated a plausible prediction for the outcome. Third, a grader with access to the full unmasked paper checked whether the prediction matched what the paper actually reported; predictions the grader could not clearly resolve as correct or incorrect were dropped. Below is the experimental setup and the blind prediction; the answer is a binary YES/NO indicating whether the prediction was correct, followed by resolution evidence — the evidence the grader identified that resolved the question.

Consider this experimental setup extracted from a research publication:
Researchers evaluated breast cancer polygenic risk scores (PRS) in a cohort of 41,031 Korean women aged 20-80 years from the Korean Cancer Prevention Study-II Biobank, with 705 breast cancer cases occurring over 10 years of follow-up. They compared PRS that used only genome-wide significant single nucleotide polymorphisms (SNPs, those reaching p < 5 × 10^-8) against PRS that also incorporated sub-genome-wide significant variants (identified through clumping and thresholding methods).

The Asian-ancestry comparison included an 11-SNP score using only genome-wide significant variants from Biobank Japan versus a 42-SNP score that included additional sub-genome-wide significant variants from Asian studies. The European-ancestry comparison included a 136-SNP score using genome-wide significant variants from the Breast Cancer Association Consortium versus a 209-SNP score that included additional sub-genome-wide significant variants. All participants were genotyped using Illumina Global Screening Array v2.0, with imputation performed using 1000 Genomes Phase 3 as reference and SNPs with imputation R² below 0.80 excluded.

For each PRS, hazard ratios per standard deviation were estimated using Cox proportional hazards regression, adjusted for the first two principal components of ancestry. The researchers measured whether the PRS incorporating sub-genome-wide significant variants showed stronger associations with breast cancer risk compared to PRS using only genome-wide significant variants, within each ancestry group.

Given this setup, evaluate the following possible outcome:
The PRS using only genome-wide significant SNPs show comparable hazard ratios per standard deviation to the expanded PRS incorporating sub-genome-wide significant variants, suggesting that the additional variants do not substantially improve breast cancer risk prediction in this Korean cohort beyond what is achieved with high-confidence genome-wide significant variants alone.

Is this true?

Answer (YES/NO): NO